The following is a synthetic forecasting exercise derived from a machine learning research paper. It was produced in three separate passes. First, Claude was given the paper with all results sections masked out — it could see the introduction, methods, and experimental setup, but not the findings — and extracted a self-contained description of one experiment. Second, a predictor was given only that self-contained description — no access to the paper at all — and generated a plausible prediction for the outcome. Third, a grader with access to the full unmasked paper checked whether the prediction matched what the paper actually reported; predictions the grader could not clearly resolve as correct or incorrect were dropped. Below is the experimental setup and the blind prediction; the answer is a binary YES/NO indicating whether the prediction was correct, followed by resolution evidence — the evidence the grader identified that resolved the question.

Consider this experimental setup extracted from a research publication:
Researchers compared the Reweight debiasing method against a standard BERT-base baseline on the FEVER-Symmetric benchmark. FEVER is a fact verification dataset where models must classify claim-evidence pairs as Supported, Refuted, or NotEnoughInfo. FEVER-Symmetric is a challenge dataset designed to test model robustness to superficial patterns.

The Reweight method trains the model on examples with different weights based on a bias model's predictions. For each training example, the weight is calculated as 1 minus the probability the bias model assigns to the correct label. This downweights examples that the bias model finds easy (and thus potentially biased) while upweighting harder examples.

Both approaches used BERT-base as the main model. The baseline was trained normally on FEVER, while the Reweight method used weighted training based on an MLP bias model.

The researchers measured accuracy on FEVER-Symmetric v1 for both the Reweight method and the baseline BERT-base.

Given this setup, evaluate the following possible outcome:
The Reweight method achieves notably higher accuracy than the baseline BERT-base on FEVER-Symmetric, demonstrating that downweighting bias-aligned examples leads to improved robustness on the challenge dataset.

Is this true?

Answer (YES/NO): NO